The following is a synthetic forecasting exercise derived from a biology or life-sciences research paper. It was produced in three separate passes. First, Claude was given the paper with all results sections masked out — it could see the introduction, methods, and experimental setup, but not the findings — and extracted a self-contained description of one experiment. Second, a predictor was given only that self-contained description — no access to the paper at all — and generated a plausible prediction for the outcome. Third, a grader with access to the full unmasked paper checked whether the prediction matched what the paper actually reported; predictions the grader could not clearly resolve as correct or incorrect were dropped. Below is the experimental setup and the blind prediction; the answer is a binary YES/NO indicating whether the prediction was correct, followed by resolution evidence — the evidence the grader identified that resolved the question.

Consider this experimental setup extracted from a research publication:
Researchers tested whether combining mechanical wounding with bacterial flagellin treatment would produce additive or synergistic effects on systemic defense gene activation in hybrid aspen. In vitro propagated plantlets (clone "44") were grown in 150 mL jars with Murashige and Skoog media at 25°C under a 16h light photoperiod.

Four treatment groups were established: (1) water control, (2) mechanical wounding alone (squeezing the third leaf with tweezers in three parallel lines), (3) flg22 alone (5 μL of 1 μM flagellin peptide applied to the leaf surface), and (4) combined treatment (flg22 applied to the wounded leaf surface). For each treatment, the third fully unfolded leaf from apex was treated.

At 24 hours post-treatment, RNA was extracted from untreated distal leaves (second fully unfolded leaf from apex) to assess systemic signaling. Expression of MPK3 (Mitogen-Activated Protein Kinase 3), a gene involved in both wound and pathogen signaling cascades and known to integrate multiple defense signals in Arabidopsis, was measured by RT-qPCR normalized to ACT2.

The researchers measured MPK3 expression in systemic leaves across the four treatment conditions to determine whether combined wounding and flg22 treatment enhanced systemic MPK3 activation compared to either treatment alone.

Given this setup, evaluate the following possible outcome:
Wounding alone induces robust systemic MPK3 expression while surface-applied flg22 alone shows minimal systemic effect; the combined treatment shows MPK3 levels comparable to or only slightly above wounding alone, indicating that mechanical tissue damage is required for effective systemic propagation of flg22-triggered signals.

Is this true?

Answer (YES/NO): NO